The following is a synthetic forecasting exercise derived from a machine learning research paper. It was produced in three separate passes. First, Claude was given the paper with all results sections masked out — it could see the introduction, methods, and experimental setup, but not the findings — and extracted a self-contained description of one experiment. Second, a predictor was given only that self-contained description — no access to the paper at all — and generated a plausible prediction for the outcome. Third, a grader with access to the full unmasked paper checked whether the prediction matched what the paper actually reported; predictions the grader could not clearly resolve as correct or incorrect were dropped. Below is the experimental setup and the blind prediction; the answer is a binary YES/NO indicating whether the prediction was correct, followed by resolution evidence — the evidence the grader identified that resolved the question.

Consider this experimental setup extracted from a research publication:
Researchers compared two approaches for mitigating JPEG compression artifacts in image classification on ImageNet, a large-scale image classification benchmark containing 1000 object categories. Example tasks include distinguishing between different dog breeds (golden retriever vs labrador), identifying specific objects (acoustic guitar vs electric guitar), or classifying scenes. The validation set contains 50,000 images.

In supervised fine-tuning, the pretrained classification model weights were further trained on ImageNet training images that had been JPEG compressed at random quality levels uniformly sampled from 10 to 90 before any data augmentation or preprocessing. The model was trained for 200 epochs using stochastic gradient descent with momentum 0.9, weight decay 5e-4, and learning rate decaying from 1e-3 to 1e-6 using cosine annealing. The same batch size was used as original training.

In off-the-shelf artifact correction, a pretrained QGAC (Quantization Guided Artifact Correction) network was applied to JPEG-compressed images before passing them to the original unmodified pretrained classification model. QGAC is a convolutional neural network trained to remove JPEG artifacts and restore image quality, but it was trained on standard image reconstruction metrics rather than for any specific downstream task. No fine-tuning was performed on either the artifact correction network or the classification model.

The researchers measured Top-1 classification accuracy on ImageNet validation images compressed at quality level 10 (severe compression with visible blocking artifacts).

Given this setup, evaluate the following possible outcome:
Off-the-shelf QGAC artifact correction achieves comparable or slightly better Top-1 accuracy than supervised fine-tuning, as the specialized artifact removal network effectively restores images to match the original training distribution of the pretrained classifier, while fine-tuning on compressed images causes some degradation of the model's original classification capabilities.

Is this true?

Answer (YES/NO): NO